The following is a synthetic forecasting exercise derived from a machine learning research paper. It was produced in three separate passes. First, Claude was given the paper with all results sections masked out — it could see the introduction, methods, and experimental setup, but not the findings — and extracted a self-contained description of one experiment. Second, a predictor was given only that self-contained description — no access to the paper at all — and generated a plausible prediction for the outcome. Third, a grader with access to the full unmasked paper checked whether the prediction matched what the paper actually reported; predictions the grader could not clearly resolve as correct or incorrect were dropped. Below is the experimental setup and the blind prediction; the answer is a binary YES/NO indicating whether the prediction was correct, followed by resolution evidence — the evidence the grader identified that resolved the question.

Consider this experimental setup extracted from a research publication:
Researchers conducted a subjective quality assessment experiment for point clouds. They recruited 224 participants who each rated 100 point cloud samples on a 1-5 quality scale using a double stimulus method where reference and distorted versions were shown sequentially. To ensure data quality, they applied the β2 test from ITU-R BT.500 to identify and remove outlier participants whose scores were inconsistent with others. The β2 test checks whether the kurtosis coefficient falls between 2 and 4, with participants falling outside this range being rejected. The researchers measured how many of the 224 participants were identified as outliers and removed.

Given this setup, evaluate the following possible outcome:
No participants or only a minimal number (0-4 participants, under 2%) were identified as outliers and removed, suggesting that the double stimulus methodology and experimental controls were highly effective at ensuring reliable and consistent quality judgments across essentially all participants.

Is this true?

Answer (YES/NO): NO